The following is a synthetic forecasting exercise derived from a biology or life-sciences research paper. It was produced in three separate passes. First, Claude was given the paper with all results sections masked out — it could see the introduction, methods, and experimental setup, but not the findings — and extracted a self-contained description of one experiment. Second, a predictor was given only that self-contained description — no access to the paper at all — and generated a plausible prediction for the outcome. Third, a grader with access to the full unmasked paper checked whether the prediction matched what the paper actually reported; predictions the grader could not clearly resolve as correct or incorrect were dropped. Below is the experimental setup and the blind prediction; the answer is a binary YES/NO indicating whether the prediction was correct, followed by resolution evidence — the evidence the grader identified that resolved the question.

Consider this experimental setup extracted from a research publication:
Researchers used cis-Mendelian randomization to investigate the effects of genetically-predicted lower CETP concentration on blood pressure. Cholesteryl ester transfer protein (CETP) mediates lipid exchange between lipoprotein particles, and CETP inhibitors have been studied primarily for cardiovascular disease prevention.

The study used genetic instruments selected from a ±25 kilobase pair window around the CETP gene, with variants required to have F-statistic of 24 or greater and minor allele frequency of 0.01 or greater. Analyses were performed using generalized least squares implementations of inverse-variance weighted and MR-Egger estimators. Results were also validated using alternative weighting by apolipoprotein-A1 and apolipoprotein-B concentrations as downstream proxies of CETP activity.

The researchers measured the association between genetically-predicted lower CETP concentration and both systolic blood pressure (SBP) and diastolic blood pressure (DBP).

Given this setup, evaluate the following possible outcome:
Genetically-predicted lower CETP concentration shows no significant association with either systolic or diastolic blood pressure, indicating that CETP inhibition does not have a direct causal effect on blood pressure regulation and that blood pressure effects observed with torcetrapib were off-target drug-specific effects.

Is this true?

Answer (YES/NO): NO